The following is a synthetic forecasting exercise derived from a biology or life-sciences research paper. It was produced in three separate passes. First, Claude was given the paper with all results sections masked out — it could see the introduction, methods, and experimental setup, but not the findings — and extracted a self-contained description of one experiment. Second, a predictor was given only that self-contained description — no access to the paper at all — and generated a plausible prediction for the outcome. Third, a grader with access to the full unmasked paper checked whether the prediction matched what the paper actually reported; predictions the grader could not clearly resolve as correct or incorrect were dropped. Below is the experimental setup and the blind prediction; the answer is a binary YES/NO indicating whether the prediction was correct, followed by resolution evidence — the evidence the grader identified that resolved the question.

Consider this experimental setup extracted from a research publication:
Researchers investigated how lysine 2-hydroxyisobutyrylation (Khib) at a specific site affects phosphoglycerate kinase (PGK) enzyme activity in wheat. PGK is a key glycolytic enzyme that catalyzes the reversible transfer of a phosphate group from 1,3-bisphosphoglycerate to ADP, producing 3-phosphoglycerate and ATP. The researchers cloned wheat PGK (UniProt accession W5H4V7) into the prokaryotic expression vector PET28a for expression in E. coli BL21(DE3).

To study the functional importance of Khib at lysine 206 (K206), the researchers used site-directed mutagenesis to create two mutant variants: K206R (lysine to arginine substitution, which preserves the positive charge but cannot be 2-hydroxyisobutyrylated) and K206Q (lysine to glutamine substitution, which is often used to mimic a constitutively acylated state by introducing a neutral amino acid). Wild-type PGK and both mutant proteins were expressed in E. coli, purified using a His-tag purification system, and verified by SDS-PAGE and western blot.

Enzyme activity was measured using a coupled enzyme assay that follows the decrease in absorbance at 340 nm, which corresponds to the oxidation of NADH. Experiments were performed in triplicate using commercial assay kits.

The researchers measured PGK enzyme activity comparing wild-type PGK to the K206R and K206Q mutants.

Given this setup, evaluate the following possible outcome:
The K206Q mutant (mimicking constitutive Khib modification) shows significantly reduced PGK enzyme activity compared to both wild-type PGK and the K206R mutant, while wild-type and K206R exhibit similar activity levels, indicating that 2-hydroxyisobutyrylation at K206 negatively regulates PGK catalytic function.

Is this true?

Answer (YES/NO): NO